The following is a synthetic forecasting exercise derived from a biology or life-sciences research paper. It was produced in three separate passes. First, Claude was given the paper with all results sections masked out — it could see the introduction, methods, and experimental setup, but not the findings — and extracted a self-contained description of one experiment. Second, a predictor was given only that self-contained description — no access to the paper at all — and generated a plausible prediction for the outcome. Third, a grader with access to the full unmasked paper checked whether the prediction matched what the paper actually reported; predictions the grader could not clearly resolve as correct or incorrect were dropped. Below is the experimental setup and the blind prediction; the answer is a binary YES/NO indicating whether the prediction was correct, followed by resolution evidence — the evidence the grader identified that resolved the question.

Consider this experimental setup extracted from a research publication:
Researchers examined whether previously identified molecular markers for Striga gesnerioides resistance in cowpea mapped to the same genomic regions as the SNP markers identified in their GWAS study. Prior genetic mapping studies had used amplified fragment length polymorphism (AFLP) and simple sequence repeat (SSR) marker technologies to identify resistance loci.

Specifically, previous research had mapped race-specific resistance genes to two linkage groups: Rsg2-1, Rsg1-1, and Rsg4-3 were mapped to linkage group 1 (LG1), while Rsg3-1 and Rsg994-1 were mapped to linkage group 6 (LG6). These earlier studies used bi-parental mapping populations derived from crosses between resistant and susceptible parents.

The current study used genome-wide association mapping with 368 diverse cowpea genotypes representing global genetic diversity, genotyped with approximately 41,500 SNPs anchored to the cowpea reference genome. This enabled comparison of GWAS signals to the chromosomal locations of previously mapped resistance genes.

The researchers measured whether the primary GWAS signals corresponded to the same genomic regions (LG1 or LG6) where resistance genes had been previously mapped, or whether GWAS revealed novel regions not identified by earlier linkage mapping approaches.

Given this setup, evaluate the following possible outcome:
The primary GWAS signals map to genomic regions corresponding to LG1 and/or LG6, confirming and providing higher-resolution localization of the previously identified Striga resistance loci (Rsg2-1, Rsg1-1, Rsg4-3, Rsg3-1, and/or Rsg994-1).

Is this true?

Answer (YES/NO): YES